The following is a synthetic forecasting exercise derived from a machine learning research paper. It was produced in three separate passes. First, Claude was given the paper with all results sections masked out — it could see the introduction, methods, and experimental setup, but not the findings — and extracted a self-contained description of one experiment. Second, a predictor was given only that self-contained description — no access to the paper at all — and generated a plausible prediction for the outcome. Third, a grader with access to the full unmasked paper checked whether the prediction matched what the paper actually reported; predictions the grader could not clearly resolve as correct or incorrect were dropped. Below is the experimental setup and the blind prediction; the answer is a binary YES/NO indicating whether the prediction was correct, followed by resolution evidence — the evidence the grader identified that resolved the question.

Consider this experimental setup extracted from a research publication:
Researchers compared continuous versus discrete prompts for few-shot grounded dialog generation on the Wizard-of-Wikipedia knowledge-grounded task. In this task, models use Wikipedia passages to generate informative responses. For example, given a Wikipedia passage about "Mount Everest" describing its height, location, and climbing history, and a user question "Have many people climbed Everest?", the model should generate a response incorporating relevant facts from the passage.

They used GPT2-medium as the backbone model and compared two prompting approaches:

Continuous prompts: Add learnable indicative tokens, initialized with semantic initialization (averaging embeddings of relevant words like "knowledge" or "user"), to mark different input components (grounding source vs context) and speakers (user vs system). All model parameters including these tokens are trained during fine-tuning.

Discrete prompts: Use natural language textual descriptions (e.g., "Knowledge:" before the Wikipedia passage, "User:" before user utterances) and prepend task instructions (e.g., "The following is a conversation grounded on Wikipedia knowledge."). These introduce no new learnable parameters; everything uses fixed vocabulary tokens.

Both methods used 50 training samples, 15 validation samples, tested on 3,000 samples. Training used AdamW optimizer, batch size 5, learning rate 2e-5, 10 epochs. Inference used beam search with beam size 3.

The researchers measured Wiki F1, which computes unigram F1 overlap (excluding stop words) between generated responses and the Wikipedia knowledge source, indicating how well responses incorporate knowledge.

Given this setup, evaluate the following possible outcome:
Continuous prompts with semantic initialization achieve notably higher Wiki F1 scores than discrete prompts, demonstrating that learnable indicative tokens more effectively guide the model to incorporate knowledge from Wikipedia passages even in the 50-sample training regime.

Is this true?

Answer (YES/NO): NO